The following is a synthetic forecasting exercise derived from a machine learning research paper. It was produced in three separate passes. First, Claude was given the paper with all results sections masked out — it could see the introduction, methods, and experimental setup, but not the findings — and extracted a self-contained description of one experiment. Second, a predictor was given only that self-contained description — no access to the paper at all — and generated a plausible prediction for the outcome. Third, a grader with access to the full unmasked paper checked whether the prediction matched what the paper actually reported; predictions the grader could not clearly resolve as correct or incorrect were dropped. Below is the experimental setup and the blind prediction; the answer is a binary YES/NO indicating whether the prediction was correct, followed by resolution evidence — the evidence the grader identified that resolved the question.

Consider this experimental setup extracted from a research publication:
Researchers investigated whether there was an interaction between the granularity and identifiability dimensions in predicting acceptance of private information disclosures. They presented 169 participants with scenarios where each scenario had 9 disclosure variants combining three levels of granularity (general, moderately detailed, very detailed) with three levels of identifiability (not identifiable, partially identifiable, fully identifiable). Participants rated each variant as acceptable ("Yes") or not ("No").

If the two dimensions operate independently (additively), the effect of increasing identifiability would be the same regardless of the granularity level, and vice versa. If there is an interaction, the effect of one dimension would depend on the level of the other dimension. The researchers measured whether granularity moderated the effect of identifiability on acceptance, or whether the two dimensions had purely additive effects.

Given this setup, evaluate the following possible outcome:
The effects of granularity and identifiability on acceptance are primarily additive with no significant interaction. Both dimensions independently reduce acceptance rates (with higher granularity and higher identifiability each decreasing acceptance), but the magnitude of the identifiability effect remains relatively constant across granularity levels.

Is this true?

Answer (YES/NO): NO